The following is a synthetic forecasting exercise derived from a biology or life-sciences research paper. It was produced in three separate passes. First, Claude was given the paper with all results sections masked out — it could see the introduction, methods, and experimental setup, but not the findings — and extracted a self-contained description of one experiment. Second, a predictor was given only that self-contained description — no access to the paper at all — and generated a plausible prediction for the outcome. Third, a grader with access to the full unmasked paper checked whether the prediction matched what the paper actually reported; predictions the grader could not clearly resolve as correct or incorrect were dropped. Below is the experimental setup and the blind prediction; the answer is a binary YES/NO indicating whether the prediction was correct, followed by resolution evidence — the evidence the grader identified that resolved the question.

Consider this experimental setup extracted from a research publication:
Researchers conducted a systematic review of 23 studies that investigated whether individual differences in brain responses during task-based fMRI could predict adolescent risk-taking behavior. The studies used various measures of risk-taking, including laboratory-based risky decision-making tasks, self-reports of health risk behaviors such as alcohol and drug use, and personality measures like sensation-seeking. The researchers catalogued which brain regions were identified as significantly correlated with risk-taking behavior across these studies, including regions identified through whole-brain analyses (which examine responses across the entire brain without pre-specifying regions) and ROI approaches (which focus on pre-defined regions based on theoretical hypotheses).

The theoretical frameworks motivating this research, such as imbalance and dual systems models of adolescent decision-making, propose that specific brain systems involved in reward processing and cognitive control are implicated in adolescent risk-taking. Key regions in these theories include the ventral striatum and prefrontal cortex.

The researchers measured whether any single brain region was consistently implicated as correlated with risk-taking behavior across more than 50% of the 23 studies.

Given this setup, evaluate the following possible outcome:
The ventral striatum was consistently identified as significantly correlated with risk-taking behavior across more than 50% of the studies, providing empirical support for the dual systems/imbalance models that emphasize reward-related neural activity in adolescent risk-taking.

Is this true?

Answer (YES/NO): NO